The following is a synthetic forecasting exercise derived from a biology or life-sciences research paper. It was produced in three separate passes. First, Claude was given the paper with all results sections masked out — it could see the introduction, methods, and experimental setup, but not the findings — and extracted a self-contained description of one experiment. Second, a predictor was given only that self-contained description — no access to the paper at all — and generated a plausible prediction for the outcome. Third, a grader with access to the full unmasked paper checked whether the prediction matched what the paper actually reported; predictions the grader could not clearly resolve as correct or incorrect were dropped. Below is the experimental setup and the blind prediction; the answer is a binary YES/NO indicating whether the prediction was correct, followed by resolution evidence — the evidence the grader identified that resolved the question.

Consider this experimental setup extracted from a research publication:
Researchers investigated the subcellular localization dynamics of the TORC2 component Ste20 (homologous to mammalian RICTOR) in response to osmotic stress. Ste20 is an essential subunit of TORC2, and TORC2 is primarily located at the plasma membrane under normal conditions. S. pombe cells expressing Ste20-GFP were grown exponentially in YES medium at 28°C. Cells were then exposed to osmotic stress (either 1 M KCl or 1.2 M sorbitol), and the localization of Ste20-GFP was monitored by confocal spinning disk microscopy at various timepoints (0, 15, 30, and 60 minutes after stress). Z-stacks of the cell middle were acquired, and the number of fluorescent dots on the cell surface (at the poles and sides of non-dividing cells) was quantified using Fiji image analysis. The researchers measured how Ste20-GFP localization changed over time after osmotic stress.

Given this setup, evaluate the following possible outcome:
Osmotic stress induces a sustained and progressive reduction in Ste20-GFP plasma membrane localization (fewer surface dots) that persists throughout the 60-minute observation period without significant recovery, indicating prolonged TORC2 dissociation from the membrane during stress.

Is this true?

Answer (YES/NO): NO